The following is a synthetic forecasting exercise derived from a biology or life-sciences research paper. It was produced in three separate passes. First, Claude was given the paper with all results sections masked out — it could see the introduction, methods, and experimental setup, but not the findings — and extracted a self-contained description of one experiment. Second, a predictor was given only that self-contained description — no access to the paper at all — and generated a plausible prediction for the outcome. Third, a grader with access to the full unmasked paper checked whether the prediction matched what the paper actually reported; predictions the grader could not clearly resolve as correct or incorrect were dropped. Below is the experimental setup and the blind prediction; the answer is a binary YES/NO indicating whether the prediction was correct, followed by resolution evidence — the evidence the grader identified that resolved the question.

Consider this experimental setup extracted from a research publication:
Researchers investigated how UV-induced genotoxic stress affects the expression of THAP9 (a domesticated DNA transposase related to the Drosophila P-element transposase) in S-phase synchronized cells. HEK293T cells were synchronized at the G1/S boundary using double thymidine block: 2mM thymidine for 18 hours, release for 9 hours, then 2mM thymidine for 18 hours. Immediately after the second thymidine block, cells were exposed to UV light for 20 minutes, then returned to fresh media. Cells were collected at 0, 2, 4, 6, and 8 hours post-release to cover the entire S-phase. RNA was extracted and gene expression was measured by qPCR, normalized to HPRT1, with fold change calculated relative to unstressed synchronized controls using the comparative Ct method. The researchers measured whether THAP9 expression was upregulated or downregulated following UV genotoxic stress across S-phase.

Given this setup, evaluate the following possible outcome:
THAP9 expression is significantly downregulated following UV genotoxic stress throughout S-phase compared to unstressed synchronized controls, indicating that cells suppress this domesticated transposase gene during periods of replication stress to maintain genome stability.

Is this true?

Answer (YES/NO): NO